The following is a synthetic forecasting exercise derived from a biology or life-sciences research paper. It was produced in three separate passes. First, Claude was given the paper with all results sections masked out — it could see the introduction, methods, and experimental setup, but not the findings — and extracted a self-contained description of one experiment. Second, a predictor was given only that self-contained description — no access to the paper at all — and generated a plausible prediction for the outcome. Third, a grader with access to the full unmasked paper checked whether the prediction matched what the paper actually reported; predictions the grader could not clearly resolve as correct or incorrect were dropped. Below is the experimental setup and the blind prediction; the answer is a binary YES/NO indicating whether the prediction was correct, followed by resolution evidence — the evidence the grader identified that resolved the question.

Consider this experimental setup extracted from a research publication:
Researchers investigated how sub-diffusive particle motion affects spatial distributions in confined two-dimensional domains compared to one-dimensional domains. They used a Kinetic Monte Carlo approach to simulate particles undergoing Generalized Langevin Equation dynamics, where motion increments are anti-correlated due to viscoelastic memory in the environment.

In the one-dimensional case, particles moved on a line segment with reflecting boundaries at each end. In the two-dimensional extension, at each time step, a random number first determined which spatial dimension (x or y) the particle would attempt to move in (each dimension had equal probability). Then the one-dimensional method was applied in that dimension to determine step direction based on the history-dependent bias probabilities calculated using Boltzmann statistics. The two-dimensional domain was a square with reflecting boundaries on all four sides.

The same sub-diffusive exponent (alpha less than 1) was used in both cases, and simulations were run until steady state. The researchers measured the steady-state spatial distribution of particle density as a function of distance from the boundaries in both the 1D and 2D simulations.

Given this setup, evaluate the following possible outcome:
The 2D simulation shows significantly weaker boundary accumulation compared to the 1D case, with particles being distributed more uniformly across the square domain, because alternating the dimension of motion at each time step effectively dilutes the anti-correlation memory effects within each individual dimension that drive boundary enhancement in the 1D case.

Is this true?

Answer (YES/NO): NO